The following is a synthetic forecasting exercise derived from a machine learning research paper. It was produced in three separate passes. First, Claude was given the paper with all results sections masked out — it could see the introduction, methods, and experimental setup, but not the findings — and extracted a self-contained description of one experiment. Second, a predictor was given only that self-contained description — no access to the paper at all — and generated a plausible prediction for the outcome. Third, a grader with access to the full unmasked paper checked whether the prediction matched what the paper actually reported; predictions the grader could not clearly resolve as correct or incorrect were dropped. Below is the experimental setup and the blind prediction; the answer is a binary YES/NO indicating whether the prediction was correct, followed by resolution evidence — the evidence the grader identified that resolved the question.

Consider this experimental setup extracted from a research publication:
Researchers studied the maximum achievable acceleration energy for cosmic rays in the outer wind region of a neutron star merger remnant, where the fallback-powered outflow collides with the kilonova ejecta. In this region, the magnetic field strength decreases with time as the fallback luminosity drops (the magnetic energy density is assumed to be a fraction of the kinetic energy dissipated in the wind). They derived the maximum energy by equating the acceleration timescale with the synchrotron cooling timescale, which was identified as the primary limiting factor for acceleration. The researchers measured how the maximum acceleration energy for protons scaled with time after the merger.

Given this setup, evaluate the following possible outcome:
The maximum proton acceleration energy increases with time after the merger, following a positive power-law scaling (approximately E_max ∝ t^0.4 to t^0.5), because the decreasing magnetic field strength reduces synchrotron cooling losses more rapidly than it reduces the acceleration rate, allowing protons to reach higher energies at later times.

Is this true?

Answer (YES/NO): YES